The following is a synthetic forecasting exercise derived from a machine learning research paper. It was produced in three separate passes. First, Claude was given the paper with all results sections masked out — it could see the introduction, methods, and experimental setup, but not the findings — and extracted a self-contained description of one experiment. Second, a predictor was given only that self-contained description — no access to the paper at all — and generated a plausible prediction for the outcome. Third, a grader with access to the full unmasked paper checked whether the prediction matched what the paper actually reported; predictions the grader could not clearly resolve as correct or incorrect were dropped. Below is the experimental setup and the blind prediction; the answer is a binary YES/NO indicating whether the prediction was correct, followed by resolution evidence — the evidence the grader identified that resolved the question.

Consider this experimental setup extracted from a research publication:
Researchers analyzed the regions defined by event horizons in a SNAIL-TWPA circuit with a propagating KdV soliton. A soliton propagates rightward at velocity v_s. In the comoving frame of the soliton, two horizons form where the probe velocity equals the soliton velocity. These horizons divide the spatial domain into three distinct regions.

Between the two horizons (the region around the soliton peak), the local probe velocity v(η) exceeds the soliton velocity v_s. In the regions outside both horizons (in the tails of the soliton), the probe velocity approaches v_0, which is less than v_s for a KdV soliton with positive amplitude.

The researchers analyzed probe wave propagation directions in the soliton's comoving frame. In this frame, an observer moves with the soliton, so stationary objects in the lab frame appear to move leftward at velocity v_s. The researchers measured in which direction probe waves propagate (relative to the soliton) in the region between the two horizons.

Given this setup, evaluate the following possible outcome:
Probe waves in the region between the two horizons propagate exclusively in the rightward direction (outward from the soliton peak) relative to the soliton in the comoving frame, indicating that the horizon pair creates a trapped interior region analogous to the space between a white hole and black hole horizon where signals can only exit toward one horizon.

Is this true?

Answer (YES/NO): NO